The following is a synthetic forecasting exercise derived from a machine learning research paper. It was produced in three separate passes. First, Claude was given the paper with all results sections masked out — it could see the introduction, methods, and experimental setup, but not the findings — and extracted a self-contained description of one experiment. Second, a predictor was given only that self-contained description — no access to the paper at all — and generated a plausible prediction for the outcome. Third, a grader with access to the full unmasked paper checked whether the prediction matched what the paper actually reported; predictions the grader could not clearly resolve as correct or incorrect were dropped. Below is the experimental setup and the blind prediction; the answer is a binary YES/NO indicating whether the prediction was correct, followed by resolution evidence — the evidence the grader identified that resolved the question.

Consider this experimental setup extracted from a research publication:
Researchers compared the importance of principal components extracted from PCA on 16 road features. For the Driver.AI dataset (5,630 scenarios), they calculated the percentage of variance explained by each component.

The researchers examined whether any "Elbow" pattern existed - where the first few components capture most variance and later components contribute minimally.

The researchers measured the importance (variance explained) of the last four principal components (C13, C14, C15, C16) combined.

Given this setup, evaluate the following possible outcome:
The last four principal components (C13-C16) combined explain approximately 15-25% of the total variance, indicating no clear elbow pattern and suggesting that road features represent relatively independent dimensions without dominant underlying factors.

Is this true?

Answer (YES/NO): NO